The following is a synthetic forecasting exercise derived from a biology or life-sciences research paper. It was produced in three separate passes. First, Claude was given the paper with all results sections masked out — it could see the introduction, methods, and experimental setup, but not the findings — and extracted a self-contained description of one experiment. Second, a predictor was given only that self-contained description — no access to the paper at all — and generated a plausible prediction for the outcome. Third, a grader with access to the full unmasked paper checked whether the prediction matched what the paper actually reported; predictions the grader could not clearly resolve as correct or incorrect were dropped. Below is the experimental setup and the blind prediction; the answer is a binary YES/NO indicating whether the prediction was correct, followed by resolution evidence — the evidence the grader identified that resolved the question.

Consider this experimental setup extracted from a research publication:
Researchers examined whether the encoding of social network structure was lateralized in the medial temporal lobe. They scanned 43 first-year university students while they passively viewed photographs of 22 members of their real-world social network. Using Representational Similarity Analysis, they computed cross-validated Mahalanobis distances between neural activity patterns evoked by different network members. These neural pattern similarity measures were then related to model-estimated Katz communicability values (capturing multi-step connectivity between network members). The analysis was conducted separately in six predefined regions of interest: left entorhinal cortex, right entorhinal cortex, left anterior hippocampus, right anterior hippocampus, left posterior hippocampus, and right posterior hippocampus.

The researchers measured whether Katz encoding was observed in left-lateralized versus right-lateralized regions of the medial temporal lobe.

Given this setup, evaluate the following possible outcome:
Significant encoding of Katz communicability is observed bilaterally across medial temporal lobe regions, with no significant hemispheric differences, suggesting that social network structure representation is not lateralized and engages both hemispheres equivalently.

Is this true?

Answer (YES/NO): NO